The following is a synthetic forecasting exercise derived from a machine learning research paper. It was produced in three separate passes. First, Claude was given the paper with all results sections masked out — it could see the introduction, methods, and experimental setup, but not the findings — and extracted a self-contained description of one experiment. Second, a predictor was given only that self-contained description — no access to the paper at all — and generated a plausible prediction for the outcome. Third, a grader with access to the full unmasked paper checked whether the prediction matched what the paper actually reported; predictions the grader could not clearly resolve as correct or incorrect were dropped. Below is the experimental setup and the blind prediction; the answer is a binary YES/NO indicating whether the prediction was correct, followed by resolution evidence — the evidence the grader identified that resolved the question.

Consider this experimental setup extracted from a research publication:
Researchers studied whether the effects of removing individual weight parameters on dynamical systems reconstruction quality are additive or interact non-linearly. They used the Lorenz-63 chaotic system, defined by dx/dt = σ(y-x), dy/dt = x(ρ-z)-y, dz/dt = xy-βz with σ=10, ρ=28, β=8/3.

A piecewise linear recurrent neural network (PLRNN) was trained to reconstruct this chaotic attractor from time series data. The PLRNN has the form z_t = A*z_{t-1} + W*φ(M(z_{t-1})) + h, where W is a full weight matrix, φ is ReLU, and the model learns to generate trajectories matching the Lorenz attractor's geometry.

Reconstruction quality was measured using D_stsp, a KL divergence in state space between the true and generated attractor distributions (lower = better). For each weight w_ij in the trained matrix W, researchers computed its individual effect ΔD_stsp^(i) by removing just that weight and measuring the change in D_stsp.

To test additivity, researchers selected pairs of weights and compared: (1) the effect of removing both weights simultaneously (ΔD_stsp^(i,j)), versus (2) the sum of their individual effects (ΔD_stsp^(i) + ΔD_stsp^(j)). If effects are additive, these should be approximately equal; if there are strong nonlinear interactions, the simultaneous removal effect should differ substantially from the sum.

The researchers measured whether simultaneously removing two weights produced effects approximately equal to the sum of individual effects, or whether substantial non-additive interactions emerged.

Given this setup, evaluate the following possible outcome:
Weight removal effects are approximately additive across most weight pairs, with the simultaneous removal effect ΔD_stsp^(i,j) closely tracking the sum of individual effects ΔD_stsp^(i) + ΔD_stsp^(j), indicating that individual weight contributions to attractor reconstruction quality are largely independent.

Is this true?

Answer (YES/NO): YES